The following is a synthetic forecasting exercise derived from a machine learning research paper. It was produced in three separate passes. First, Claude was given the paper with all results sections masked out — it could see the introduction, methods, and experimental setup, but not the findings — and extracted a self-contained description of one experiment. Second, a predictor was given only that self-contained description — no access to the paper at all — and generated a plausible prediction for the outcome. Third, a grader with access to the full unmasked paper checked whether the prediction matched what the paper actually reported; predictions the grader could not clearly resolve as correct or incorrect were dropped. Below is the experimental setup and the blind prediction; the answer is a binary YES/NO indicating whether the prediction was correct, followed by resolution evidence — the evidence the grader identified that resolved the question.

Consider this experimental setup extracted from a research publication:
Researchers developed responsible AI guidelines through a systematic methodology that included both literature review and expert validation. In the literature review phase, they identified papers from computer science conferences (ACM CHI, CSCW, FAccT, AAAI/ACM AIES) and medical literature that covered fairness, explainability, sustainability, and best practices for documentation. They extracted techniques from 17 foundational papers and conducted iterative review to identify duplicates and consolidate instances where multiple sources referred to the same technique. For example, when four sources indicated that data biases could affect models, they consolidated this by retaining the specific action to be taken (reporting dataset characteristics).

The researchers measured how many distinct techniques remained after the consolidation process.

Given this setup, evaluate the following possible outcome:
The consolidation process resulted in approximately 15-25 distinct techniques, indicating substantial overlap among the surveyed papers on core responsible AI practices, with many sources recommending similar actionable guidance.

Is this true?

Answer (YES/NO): YES